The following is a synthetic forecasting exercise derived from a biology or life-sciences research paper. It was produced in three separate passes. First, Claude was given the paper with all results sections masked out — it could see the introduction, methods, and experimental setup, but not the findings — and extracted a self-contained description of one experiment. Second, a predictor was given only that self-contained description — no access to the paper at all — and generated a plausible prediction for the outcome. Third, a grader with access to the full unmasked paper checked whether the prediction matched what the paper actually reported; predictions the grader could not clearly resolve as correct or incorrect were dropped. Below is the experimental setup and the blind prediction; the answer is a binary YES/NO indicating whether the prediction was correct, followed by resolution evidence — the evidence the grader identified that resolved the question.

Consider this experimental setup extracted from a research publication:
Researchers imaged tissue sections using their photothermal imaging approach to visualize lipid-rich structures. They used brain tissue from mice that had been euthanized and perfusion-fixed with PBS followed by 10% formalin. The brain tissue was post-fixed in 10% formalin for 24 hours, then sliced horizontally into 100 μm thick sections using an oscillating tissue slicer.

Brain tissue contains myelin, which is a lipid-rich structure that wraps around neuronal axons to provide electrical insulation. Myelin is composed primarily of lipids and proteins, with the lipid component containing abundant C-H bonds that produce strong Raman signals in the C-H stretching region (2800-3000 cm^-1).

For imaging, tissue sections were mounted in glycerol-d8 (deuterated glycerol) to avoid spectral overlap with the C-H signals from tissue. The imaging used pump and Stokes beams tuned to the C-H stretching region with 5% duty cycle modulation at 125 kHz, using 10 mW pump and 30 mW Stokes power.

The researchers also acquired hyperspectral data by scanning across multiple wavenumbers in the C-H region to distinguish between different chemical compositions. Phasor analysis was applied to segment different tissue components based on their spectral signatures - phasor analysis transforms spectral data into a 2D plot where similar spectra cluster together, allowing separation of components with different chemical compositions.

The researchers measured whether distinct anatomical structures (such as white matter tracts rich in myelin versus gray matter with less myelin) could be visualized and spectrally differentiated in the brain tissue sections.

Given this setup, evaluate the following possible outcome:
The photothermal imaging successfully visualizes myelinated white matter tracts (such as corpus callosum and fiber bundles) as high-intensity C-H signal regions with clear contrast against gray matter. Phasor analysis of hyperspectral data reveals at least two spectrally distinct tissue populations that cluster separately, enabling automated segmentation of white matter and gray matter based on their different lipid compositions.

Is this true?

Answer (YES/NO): NO